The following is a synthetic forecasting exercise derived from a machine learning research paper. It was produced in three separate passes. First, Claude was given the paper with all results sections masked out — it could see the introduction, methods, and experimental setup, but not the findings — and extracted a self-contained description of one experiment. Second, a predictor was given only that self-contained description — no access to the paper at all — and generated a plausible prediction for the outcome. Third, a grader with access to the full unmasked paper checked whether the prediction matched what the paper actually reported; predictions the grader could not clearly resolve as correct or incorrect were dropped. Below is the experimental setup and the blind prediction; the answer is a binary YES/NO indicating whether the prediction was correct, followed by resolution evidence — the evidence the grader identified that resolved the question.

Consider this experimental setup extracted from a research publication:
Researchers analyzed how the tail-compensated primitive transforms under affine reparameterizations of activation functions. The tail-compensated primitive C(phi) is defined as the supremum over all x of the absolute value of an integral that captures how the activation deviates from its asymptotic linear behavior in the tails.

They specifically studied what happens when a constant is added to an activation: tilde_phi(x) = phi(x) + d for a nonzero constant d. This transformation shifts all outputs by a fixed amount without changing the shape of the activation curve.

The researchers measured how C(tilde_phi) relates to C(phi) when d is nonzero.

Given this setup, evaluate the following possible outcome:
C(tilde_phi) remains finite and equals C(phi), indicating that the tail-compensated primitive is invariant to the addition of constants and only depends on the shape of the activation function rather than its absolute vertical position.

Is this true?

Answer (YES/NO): NO